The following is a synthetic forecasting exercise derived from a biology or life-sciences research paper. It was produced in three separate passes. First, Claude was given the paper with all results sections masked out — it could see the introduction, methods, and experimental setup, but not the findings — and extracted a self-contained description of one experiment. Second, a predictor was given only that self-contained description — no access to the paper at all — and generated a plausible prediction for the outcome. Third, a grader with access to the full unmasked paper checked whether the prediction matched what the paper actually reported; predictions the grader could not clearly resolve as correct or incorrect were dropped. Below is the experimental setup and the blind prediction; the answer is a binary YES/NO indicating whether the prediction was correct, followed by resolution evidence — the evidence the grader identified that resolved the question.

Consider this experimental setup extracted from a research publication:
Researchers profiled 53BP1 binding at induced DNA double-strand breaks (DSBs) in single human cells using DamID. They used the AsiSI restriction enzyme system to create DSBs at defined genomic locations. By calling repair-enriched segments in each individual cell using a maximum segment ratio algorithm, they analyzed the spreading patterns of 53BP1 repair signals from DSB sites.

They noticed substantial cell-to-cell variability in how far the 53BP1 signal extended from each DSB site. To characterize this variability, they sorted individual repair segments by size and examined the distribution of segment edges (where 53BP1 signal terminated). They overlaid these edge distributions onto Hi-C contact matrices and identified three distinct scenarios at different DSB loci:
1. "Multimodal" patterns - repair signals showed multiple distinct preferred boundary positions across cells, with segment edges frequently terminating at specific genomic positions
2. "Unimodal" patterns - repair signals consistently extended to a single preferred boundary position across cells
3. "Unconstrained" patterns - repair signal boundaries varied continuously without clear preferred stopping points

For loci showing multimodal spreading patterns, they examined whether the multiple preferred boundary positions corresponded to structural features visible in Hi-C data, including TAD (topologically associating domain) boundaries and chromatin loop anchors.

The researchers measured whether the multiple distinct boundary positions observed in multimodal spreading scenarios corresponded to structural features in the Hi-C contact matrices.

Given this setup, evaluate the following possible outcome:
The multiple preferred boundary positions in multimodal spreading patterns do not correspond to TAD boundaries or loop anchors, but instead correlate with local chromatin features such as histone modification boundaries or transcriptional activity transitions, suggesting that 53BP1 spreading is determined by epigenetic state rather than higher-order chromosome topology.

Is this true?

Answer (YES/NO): NO